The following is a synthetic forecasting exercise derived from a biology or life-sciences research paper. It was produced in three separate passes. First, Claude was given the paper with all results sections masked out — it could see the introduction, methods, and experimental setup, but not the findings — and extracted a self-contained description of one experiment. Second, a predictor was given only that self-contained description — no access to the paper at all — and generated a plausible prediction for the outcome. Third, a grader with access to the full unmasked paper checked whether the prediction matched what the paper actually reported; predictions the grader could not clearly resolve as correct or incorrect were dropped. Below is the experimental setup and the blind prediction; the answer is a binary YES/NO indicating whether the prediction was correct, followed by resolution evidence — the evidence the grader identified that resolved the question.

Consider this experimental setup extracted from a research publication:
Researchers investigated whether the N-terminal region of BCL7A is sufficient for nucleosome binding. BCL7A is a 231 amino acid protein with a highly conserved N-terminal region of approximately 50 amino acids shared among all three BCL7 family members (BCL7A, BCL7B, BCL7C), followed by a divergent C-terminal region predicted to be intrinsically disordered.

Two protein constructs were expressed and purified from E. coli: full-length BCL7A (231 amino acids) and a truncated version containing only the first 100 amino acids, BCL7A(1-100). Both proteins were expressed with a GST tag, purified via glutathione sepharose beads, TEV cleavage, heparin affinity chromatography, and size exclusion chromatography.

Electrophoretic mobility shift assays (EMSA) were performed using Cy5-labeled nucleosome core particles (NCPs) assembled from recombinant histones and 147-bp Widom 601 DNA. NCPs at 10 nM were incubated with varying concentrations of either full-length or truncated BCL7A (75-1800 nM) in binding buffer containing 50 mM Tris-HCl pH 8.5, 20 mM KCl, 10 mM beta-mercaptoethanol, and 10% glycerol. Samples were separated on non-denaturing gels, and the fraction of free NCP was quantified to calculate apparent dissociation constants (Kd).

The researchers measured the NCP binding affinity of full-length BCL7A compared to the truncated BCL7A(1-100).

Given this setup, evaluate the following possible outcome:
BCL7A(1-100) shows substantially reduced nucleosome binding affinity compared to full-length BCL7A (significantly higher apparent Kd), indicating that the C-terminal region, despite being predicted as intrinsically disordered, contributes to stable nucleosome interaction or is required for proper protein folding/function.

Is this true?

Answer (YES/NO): NO